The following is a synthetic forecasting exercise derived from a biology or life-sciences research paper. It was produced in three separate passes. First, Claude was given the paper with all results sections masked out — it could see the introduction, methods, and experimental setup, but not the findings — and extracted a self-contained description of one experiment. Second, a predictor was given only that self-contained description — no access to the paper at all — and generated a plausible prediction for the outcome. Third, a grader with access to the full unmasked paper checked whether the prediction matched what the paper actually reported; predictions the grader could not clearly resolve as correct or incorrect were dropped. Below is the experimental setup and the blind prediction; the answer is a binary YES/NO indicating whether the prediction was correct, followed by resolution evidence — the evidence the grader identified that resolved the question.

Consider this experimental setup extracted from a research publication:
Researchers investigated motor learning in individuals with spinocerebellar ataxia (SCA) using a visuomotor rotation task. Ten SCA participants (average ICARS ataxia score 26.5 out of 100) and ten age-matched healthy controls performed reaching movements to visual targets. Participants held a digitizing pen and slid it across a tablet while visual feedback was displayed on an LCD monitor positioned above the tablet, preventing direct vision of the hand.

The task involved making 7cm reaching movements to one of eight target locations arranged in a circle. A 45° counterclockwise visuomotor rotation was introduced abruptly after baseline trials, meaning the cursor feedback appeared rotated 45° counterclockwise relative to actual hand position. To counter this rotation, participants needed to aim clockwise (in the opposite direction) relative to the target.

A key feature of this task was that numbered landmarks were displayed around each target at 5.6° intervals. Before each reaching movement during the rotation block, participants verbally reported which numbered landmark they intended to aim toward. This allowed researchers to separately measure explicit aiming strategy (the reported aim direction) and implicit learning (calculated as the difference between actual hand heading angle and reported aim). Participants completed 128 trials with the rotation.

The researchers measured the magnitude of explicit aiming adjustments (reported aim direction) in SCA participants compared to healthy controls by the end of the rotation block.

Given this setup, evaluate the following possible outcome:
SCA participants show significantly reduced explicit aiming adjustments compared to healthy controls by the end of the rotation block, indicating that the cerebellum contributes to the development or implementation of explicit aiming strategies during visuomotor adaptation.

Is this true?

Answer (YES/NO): YES